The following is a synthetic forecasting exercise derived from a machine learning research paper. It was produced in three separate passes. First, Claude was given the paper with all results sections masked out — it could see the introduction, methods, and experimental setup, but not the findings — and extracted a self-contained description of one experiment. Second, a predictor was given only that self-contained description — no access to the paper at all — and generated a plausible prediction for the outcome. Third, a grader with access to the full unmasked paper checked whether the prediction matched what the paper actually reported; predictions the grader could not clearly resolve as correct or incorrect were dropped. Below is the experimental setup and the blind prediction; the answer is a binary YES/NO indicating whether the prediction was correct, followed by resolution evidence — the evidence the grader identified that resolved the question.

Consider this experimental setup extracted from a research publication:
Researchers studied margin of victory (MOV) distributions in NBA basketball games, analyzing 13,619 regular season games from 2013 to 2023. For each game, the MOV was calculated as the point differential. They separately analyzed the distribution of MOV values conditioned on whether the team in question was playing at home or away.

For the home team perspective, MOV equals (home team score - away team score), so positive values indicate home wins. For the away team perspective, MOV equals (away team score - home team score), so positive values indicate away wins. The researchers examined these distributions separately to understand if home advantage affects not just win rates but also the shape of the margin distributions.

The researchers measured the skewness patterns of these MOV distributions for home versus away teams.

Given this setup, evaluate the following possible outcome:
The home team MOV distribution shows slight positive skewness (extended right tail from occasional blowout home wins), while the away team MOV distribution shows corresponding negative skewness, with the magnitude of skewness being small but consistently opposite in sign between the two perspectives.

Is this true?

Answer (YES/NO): NO